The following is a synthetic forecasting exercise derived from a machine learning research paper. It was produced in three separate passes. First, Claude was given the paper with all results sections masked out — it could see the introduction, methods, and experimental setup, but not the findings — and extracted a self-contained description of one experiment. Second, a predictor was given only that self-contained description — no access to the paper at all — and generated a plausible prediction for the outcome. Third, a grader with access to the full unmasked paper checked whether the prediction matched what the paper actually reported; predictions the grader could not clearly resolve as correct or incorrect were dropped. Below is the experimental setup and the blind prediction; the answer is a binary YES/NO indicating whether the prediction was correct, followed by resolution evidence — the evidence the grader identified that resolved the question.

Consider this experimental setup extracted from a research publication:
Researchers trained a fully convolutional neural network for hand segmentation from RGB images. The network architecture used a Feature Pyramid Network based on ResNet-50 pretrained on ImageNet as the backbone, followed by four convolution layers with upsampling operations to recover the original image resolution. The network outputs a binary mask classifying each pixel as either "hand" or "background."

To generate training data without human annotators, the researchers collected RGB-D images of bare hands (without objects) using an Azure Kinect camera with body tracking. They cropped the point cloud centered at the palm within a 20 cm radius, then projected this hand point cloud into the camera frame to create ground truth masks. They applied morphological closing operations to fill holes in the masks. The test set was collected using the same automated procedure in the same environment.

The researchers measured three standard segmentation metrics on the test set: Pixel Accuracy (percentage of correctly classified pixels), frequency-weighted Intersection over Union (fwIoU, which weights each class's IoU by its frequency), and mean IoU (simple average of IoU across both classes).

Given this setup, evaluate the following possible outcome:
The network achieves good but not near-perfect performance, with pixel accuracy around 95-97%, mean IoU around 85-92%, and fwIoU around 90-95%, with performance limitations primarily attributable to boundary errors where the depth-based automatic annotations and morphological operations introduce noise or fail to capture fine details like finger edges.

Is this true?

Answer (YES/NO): NO